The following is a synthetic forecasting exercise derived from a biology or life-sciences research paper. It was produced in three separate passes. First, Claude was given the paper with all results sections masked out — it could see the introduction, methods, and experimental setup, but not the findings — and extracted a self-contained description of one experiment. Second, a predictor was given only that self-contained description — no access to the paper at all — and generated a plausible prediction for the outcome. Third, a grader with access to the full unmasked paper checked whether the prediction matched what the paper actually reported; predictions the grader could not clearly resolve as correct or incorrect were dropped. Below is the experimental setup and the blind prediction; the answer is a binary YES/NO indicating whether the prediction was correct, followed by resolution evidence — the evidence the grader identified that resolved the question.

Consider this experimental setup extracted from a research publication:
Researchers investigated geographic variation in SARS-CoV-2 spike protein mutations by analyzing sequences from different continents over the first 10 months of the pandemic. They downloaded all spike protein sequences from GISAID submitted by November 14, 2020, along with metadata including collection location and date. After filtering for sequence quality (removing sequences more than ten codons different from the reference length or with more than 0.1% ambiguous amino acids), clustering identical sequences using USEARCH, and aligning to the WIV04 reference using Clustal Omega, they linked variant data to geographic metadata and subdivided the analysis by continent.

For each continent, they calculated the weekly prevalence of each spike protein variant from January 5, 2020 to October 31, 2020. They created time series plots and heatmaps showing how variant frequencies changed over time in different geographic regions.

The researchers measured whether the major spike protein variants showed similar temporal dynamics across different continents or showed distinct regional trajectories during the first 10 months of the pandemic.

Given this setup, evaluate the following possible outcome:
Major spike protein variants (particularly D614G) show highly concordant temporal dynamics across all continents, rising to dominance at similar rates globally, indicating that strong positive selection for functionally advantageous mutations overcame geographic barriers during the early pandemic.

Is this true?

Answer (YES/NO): NO